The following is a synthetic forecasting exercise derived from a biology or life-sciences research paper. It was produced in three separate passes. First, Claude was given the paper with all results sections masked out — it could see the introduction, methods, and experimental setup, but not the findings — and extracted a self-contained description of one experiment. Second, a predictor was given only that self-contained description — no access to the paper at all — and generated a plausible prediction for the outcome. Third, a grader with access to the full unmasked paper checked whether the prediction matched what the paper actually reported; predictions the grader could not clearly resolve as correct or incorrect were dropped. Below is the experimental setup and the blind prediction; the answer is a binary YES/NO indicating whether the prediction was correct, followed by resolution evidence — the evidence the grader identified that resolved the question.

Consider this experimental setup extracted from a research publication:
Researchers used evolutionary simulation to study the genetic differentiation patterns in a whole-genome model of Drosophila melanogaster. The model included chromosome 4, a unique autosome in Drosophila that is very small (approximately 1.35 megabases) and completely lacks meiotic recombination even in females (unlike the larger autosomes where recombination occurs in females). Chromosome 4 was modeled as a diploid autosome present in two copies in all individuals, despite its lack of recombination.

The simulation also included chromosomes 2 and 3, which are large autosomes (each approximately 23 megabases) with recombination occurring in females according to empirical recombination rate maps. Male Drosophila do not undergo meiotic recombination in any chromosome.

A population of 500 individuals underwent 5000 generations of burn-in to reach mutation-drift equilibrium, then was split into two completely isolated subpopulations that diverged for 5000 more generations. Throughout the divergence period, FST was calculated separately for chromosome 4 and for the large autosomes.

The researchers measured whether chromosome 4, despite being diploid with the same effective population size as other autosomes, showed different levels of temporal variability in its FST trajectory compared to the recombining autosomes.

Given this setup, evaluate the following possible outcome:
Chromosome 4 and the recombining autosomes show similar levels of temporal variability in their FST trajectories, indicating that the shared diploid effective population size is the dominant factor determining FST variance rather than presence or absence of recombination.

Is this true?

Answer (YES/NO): NO